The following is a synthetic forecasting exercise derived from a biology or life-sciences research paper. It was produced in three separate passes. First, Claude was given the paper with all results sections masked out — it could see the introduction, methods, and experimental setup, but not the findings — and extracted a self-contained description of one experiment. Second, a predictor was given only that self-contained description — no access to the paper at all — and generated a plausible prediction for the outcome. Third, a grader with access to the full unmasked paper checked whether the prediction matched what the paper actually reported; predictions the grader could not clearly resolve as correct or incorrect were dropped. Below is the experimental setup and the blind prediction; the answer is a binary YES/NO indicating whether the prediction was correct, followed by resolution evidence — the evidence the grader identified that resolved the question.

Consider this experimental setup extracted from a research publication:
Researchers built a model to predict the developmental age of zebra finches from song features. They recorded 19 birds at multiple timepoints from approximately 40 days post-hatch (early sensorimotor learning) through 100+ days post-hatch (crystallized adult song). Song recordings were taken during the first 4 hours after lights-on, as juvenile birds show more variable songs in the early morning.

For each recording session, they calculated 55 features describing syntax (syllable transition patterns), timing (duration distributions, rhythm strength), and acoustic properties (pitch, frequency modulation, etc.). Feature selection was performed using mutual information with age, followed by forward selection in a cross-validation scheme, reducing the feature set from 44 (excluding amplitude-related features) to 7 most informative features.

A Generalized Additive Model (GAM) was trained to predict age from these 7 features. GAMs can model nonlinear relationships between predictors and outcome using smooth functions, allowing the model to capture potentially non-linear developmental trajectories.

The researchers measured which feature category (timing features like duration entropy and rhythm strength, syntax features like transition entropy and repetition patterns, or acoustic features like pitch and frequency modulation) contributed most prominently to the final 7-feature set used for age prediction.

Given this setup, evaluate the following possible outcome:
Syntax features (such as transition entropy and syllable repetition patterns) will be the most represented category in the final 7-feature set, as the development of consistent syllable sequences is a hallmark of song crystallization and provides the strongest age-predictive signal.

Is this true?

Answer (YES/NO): NO